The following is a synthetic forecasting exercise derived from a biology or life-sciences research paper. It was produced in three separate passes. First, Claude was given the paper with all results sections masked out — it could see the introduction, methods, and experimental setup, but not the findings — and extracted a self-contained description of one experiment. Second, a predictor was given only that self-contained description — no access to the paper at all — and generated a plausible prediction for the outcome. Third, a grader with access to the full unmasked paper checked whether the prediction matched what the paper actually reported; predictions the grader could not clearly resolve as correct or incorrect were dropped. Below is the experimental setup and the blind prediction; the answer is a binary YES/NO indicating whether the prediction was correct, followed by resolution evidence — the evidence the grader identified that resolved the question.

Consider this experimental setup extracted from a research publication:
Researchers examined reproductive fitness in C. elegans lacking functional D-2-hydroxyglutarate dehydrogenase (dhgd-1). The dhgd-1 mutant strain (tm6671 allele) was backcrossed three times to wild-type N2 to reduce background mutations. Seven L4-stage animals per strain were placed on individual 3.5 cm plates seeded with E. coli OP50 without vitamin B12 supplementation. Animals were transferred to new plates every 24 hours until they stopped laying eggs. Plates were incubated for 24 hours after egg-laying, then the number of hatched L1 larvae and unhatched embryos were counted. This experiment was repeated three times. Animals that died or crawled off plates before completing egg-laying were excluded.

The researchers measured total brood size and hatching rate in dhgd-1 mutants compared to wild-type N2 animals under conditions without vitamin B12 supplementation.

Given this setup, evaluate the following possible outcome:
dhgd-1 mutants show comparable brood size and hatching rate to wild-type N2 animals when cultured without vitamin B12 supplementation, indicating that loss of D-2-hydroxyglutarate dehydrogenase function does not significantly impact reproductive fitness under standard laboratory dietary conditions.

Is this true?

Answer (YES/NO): NO